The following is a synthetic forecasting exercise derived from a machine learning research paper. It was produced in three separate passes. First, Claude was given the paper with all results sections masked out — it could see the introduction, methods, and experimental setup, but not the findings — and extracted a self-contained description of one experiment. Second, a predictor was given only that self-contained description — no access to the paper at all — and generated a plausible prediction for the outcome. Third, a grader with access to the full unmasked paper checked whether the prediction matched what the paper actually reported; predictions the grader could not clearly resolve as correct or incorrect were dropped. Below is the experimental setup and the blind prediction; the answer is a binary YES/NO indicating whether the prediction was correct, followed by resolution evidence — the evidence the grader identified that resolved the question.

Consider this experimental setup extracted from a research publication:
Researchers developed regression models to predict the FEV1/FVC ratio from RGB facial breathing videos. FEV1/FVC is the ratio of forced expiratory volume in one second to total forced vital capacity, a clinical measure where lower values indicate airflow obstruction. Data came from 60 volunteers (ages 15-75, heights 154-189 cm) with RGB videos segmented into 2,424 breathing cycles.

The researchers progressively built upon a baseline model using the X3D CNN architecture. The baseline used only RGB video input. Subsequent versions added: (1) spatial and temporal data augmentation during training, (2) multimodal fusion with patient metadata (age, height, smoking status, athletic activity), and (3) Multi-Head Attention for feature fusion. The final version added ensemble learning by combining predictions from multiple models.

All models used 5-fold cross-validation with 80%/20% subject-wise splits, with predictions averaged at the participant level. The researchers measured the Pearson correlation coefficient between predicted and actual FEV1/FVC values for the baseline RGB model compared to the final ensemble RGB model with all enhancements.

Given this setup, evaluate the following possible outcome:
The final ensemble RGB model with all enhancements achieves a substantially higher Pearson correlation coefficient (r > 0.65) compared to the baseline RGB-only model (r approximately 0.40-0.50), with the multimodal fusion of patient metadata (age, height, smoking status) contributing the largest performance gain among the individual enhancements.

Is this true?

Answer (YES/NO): NO